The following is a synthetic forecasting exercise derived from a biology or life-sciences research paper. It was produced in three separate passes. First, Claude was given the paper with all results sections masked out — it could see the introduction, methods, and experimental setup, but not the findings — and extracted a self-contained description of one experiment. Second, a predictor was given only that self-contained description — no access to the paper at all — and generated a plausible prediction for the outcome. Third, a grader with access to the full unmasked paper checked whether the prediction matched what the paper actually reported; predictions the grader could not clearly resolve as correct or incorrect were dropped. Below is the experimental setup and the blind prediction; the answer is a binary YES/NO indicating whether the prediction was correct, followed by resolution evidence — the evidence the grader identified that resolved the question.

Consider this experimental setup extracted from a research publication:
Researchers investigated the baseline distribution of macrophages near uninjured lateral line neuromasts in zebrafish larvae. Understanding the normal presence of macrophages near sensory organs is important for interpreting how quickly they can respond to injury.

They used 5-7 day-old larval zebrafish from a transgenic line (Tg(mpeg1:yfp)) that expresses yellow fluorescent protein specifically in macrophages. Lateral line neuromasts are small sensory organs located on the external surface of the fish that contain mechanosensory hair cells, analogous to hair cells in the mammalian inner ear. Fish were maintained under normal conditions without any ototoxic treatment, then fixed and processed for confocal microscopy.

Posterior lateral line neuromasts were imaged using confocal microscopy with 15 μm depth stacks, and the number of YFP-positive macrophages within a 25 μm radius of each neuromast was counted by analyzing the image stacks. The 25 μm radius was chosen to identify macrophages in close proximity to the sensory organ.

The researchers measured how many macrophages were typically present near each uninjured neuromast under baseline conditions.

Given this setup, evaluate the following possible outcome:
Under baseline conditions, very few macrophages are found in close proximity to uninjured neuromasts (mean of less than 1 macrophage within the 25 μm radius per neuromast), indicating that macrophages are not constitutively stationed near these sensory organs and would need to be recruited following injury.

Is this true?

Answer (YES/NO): NO